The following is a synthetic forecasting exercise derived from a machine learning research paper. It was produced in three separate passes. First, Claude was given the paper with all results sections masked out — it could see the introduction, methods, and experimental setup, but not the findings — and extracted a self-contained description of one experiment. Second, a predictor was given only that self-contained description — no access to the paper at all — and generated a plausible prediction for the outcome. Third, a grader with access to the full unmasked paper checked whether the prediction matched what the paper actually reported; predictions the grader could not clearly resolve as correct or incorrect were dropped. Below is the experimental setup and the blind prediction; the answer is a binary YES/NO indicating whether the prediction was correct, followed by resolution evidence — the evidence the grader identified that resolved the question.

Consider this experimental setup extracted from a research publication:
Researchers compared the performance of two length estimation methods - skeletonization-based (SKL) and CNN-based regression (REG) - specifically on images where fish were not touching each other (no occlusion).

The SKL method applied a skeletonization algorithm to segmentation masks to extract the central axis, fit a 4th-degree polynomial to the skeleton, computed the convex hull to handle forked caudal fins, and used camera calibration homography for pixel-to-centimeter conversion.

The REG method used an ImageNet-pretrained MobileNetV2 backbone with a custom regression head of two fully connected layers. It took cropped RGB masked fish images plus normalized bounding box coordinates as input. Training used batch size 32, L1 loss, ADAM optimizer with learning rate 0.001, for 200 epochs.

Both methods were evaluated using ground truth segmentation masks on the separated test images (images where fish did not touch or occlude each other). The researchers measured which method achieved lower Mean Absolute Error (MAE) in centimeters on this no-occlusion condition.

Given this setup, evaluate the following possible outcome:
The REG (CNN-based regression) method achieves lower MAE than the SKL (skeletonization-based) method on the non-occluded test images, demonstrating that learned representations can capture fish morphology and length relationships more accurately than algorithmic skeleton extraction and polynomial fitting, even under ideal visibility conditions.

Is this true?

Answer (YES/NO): NO